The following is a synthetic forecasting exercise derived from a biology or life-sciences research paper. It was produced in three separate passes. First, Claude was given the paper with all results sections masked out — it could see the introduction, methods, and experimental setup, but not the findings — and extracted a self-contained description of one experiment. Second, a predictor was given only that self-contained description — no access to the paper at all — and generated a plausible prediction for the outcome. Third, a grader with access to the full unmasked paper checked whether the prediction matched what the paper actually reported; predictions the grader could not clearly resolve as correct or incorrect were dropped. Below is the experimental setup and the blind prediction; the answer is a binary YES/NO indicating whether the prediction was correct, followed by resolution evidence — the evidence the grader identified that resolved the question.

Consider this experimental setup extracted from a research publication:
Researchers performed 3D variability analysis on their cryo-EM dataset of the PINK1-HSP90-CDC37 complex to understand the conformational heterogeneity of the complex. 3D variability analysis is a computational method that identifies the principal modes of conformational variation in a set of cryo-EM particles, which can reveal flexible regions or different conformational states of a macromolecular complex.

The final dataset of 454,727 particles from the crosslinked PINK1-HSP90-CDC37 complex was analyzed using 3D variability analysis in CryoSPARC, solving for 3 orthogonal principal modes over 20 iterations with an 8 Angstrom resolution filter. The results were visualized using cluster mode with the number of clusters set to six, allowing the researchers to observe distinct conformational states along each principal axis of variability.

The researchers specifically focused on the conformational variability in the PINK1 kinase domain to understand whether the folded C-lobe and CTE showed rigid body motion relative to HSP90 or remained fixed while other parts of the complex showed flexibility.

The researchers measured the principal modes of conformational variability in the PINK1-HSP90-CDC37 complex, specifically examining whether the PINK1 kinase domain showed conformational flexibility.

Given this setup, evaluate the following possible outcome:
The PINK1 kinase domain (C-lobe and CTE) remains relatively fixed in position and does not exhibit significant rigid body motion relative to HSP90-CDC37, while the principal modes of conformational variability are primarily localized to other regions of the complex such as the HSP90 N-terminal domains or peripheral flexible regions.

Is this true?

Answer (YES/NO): YES